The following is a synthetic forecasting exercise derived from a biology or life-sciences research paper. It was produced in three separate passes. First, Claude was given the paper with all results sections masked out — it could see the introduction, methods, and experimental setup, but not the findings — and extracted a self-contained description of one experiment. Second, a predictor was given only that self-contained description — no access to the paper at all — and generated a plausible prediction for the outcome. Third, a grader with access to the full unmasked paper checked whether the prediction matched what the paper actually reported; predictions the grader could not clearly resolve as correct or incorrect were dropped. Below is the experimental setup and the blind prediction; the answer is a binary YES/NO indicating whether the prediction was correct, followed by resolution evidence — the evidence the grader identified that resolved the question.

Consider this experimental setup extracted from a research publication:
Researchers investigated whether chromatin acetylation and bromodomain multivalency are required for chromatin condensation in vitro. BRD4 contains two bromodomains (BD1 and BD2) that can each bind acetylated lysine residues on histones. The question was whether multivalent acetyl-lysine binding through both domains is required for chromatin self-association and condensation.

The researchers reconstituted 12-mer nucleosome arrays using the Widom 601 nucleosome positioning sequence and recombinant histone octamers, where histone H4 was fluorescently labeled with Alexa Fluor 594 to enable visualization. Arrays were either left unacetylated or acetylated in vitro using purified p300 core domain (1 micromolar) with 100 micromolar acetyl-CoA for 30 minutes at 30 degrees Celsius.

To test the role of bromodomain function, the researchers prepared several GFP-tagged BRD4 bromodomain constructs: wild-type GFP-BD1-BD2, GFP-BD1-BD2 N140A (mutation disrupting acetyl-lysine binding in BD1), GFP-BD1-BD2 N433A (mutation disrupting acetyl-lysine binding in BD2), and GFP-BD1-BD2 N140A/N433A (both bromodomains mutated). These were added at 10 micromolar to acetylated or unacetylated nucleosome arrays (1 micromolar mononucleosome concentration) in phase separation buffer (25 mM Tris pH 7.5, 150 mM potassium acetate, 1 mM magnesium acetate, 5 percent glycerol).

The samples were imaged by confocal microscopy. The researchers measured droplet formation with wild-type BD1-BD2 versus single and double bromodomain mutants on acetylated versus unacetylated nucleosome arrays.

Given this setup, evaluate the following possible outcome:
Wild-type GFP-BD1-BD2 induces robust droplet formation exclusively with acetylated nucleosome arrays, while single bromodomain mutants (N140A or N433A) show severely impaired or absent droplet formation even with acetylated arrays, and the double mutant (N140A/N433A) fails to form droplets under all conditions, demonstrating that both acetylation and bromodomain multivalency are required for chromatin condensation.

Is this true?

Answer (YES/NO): NO